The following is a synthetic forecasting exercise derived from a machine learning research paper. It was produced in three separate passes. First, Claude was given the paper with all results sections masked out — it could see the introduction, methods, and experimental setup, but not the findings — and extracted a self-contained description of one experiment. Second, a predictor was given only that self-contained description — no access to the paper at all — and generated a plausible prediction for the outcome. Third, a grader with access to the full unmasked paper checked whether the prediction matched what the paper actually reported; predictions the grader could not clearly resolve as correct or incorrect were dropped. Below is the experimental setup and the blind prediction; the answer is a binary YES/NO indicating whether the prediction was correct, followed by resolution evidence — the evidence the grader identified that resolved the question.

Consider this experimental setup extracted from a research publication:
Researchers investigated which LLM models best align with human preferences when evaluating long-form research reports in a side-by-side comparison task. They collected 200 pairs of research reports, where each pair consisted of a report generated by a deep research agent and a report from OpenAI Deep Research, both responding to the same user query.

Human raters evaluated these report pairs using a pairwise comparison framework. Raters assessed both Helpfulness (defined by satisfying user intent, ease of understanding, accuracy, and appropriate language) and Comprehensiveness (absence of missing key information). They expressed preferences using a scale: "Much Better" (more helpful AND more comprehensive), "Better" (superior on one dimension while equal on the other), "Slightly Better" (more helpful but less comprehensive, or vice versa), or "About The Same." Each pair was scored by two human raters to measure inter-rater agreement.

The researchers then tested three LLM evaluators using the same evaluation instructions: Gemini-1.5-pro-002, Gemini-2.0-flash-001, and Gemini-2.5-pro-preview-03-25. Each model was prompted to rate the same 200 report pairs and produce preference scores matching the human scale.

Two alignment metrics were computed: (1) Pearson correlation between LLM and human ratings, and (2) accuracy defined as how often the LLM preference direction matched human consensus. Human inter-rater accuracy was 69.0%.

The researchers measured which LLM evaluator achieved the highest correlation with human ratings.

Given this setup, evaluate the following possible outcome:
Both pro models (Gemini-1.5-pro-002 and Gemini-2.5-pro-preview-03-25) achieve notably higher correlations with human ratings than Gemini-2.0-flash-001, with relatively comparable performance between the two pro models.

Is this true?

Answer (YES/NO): NO